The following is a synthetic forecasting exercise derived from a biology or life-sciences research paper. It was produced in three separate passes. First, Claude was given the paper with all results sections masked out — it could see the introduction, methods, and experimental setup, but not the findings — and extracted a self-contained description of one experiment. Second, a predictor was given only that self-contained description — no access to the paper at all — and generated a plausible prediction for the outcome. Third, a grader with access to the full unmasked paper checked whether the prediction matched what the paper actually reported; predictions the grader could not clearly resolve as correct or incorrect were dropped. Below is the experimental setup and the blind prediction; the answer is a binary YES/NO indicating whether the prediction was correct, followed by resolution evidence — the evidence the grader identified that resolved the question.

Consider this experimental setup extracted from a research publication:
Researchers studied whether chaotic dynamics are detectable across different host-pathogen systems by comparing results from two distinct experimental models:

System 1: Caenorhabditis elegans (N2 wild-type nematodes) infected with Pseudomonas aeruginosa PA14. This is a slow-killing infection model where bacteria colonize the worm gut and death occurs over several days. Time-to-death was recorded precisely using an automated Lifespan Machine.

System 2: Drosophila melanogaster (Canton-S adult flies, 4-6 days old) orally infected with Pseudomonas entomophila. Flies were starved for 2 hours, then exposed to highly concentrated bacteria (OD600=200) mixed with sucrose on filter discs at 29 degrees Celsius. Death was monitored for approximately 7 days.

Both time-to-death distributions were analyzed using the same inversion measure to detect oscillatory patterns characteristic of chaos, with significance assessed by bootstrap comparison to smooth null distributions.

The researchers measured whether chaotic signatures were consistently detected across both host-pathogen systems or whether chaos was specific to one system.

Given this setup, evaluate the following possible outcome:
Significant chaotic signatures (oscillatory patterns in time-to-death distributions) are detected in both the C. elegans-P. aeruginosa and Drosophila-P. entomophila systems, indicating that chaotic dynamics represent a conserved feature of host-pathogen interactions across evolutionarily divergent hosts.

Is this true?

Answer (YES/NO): YES